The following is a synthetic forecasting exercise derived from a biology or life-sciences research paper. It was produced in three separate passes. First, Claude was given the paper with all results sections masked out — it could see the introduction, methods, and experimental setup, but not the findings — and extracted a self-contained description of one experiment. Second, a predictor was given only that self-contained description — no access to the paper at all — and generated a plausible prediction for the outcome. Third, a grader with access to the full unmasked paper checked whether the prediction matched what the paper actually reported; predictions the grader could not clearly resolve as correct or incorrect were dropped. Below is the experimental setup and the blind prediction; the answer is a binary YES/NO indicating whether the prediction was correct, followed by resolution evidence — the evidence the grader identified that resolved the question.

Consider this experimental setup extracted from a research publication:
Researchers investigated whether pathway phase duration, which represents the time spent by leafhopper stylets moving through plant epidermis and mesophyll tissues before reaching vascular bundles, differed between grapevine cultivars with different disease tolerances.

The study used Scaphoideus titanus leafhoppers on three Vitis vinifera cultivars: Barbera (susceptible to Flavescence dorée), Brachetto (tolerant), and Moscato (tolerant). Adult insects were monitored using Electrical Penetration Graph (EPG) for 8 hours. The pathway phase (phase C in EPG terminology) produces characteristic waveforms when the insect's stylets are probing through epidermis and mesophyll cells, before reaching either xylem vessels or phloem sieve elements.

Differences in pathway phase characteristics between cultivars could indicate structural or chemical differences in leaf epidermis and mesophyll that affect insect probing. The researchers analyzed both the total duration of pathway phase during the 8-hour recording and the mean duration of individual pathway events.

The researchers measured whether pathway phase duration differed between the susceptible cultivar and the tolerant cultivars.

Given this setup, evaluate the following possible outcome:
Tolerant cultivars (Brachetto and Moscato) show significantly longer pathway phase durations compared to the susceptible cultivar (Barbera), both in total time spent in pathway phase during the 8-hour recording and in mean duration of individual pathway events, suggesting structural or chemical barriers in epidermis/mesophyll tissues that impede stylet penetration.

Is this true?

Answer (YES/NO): NO